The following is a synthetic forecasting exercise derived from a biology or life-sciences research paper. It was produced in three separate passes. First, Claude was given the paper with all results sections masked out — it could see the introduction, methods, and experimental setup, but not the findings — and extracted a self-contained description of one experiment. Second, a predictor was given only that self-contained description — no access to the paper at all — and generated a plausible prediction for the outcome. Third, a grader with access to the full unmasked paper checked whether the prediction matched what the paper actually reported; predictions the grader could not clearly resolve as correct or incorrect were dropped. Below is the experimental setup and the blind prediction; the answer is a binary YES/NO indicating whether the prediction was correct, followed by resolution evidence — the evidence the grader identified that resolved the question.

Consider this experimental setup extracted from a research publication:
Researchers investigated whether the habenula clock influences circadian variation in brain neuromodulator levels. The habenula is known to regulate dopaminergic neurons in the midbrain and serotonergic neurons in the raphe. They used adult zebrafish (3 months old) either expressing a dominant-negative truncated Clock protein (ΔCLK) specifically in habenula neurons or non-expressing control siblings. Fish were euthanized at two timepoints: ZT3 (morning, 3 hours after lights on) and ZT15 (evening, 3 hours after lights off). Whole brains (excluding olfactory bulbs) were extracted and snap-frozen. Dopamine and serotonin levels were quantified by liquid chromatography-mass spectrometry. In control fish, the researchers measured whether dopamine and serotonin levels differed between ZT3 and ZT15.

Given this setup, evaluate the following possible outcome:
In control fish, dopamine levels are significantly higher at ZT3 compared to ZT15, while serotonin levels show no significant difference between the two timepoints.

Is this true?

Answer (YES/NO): NO